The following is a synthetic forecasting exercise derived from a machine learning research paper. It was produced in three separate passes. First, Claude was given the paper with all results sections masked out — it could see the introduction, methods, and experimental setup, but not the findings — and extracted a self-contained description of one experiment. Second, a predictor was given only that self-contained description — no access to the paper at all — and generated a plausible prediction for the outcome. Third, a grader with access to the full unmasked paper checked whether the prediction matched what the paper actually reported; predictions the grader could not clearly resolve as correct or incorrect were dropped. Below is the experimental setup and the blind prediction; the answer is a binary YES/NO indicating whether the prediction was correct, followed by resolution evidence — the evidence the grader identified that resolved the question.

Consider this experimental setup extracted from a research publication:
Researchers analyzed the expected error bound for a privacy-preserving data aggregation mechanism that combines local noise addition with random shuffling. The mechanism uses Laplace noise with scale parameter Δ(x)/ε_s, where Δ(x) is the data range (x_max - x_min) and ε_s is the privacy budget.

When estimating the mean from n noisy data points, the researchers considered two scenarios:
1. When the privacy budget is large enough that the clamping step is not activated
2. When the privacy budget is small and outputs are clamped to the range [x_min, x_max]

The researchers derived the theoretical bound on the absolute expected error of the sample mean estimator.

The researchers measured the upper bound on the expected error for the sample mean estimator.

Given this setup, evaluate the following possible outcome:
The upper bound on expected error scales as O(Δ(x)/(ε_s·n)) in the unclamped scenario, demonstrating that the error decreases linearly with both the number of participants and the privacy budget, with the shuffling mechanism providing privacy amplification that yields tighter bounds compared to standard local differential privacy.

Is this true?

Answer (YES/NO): NO